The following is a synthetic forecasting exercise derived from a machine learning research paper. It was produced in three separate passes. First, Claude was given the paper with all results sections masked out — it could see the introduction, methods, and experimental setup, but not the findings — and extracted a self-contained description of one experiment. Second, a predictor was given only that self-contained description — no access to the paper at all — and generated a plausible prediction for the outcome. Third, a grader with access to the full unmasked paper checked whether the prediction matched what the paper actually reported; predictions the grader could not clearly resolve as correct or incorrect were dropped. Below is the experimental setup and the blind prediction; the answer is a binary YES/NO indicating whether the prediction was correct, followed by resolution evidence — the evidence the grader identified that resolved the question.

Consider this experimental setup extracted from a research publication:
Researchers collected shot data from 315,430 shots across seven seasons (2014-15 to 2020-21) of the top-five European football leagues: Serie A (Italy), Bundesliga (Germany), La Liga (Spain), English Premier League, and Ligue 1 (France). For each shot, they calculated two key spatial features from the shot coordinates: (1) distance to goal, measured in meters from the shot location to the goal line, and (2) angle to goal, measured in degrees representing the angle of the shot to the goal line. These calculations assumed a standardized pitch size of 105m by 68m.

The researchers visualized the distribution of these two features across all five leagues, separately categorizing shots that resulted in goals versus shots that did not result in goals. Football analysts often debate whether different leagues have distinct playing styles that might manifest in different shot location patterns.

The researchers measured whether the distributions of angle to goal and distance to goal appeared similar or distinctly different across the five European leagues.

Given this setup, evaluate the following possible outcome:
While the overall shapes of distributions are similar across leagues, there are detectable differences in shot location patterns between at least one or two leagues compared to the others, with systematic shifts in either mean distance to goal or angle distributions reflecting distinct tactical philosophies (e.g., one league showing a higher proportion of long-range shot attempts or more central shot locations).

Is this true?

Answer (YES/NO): NO